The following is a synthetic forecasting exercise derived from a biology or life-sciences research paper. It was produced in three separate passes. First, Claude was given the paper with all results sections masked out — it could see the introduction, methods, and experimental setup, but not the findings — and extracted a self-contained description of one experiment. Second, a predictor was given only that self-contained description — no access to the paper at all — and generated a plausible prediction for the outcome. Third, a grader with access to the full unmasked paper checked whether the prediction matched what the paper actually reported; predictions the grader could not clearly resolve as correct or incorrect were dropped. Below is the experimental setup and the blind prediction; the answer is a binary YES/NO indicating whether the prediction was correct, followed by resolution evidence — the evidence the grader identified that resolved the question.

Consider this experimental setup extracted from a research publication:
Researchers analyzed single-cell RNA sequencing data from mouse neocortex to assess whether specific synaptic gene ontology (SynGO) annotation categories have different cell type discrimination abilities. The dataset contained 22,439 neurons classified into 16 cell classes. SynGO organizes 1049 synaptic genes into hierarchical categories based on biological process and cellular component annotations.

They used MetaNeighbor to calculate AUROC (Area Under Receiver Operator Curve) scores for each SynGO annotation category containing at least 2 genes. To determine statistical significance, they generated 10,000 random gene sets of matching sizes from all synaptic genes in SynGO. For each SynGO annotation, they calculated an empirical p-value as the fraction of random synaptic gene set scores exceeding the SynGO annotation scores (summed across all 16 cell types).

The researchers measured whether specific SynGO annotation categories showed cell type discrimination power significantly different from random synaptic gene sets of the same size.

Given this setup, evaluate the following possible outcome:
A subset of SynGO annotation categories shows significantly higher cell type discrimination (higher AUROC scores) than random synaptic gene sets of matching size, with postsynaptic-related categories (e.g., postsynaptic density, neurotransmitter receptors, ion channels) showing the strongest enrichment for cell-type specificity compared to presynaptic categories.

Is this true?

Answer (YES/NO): NO